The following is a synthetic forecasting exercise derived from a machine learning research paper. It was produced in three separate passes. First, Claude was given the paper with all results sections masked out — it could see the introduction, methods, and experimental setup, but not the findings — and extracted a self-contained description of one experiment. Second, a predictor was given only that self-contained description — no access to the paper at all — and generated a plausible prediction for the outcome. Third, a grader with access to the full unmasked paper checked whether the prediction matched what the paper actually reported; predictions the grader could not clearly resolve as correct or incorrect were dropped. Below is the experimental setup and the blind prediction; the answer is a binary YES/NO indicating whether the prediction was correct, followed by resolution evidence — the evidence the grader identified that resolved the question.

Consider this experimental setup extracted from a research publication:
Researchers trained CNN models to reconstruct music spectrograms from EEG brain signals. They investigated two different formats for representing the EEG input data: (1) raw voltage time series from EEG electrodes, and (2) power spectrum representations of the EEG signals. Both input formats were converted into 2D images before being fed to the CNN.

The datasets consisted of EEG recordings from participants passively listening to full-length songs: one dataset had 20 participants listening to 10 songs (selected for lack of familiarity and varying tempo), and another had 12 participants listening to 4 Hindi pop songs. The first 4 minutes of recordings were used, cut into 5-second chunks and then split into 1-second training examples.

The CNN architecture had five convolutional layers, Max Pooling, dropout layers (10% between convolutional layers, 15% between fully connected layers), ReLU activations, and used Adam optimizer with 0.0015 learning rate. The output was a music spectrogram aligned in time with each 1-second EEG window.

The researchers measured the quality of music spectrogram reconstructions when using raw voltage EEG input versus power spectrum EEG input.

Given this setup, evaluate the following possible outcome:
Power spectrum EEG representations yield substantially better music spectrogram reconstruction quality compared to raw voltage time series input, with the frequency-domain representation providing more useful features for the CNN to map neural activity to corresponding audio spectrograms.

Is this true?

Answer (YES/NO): YES